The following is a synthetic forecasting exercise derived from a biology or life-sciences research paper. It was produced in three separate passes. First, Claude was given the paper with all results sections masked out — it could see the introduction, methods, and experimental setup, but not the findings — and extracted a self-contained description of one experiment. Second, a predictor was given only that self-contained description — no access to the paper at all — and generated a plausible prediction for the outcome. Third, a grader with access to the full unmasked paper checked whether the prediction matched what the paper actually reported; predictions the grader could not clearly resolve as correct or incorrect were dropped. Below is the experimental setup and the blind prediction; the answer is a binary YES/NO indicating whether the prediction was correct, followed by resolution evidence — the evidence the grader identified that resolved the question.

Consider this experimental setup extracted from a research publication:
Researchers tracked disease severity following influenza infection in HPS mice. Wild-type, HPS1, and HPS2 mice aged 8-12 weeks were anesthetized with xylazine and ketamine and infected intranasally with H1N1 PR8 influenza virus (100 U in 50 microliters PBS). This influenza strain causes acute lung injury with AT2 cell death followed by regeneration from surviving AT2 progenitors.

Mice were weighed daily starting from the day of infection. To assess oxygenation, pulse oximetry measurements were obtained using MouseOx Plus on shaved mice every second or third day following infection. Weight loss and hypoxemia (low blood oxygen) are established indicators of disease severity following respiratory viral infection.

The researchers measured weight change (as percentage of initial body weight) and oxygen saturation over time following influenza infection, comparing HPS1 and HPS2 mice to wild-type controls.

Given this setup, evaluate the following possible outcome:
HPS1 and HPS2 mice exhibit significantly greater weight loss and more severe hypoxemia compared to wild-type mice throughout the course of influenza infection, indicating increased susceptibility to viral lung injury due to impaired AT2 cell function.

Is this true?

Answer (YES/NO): NO